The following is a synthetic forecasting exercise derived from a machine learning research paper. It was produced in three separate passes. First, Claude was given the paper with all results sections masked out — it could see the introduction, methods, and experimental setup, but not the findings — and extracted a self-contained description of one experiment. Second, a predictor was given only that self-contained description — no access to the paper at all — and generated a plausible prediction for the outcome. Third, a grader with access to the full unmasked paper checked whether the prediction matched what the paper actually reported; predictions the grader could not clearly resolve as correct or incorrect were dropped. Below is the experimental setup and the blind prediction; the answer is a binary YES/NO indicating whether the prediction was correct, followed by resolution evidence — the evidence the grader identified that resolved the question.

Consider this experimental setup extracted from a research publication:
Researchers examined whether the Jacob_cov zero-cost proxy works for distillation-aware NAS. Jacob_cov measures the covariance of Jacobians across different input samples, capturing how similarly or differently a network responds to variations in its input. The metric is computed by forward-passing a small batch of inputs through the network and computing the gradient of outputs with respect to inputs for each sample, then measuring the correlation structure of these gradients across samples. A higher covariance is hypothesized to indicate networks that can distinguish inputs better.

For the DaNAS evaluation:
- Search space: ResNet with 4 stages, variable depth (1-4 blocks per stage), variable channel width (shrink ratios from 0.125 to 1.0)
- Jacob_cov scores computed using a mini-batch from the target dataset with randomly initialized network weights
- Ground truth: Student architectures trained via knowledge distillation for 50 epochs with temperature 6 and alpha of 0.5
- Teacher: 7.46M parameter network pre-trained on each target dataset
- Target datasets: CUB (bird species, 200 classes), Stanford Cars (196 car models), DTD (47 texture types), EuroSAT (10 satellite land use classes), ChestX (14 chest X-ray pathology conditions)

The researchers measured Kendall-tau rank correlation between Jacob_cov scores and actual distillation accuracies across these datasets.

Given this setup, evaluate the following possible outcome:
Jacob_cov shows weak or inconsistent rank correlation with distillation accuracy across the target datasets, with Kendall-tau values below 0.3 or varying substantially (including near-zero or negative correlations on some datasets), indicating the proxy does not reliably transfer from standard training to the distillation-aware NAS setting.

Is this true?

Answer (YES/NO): YES